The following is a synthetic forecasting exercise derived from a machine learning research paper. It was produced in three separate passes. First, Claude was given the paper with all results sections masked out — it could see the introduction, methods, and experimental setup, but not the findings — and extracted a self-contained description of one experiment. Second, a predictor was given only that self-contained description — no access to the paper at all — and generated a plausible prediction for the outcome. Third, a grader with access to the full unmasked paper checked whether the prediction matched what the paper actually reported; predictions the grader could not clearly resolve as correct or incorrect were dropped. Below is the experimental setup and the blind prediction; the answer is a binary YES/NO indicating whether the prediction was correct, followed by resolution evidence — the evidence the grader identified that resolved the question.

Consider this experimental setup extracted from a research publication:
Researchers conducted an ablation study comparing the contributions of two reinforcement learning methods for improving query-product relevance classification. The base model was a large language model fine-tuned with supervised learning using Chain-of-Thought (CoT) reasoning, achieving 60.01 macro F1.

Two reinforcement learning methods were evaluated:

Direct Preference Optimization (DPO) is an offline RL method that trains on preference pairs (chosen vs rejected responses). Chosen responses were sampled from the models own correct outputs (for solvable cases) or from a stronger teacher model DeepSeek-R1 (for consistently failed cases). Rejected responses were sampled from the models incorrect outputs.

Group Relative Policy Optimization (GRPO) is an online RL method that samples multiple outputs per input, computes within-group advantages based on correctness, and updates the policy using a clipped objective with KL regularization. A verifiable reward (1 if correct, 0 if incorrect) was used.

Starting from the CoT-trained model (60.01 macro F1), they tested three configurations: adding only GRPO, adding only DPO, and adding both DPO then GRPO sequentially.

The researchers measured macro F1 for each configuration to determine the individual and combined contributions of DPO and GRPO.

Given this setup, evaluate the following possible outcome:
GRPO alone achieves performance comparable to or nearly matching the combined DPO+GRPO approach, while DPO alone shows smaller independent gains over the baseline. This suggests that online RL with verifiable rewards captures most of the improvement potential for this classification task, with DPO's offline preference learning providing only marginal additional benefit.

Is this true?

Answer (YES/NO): YES